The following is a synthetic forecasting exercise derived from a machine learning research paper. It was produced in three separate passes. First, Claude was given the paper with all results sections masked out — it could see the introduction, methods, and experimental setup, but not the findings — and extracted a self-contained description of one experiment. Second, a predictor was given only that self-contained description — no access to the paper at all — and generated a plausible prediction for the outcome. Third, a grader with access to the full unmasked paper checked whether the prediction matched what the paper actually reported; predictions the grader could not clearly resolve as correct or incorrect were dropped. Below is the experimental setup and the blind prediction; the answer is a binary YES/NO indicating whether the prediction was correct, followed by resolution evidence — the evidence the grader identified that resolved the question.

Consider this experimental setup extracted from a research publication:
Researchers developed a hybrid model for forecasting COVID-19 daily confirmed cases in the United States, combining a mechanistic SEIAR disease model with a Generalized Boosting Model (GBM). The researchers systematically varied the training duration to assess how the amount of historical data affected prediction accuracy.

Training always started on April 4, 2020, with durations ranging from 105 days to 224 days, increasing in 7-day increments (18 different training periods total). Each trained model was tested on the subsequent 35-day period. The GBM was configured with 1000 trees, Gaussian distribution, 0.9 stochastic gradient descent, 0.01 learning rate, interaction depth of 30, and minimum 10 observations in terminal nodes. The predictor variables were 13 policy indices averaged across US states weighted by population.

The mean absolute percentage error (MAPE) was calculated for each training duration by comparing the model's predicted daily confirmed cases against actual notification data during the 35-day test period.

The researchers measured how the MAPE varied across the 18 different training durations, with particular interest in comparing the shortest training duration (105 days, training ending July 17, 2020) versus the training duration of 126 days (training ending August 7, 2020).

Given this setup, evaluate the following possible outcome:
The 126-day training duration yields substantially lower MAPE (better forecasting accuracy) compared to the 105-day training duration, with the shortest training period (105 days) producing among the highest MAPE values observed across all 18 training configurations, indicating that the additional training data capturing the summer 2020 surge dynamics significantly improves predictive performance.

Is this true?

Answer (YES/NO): YES